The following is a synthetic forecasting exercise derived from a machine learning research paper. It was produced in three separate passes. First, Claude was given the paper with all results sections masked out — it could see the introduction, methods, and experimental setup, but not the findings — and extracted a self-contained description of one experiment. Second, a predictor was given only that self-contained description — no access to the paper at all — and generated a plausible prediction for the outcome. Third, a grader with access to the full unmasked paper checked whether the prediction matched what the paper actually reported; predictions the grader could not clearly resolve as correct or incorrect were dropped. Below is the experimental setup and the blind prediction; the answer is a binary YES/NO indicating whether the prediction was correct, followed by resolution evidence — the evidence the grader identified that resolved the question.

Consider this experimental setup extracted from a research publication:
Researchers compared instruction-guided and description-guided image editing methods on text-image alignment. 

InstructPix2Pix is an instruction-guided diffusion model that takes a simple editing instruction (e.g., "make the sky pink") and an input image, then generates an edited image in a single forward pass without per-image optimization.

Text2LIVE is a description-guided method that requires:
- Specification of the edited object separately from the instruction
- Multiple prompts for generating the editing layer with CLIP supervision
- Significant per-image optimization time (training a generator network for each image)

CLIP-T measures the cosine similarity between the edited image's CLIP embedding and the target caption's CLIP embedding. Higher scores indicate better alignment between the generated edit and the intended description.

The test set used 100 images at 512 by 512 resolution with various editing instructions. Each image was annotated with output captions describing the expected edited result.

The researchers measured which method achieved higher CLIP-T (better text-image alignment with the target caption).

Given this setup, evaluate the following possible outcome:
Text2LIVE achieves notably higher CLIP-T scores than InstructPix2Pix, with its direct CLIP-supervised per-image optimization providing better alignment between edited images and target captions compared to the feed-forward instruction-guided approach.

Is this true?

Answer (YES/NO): YES